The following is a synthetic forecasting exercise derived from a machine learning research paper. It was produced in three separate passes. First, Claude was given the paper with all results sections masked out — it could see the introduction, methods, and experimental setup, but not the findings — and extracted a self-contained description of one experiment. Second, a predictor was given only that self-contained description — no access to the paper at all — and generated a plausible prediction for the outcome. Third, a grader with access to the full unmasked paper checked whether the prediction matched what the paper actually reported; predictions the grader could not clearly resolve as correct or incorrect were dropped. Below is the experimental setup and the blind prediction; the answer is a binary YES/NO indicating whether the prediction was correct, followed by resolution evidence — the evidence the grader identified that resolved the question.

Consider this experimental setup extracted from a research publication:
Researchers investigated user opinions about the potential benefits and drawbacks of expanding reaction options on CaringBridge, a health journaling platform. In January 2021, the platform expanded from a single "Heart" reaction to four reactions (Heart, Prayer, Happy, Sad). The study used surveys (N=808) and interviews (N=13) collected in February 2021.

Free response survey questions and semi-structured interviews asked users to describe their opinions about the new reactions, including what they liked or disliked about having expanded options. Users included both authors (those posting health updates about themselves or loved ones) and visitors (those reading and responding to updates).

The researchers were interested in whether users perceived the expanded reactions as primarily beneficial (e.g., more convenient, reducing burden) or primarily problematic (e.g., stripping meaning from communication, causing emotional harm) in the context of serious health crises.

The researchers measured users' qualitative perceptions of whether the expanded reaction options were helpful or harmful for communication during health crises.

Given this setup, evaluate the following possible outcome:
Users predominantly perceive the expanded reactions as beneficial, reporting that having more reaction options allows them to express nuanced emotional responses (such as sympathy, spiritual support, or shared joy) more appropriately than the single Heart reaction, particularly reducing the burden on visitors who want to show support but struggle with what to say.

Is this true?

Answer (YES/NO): NO